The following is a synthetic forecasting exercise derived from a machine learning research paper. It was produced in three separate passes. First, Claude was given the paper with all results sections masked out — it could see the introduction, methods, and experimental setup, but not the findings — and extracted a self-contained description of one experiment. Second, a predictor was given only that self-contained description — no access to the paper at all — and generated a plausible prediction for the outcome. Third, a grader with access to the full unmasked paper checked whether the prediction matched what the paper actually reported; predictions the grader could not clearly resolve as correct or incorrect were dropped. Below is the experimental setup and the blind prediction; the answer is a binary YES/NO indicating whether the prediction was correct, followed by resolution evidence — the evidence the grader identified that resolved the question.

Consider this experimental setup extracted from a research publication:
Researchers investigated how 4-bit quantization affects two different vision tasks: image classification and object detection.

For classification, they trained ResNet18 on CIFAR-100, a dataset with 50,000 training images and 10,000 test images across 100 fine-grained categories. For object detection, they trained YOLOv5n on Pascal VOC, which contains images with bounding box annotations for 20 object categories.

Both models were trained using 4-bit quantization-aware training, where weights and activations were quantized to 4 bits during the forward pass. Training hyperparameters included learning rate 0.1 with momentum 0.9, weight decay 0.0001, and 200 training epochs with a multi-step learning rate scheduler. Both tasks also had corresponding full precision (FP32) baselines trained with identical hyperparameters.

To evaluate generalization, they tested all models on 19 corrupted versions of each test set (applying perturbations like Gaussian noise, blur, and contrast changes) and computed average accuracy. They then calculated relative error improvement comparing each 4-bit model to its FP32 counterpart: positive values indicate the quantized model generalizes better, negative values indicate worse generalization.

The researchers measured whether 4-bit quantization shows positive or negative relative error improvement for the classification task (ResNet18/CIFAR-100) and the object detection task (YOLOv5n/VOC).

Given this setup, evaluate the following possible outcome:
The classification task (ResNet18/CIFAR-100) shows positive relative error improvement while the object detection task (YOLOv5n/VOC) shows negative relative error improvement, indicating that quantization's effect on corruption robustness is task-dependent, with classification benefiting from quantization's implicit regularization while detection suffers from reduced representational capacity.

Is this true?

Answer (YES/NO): YES